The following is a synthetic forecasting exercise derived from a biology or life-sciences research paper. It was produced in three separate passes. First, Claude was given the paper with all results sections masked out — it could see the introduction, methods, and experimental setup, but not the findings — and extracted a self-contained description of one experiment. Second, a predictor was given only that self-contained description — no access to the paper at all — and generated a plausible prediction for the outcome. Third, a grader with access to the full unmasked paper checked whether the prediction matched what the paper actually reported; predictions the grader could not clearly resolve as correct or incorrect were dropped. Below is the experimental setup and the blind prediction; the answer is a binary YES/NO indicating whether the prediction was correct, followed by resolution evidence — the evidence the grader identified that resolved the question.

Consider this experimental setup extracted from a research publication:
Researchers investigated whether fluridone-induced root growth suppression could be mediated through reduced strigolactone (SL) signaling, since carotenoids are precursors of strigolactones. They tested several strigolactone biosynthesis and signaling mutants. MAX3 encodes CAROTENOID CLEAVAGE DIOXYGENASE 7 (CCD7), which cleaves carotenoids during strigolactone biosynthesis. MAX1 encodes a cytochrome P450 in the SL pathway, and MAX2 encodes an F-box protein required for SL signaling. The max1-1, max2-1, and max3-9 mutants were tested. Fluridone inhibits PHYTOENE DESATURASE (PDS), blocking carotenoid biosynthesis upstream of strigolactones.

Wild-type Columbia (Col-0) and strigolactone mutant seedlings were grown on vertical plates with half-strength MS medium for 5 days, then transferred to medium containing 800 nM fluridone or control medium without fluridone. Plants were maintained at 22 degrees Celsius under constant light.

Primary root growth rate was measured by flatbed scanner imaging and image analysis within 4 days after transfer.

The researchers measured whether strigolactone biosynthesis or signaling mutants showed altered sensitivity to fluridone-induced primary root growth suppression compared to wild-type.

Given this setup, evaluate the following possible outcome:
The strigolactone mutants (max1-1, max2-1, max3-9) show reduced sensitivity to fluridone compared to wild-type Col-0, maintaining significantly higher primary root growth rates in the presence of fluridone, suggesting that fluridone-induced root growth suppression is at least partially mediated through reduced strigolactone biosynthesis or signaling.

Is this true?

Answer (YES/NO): NO